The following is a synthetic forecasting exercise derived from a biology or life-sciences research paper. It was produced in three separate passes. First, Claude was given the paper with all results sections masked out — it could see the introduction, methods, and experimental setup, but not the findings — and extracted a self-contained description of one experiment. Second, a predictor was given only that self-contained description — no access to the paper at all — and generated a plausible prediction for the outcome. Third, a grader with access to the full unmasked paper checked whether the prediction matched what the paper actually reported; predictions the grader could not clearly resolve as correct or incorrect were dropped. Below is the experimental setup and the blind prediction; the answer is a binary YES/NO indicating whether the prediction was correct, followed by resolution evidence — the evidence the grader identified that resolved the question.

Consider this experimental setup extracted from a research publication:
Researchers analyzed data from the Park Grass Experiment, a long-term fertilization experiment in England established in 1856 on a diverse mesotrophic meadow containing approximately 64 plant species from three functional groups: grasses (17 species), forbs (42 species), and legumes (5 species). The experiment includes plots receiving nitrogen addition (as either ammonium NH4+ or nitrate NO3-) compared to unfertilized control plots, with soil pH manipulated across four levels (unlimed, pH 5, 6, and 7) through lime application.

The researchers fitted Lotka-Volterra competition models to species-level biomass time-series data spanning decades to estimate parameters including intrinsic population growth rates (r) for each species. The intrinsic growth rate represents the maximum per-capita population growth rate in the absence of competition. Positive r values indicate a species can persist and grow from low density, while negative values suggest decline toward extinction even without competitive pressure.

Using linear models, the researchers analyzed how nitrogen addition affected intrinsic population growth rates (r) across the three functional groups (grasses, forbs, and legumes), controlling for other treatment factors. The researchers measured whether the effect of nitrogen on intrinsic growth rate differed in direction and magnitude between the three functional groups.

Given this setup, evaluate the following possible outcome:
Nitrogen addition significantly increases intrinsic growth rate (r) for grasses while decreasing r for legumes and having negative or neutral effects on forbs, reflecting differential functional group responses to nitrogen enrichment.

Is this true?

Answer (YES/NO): NO